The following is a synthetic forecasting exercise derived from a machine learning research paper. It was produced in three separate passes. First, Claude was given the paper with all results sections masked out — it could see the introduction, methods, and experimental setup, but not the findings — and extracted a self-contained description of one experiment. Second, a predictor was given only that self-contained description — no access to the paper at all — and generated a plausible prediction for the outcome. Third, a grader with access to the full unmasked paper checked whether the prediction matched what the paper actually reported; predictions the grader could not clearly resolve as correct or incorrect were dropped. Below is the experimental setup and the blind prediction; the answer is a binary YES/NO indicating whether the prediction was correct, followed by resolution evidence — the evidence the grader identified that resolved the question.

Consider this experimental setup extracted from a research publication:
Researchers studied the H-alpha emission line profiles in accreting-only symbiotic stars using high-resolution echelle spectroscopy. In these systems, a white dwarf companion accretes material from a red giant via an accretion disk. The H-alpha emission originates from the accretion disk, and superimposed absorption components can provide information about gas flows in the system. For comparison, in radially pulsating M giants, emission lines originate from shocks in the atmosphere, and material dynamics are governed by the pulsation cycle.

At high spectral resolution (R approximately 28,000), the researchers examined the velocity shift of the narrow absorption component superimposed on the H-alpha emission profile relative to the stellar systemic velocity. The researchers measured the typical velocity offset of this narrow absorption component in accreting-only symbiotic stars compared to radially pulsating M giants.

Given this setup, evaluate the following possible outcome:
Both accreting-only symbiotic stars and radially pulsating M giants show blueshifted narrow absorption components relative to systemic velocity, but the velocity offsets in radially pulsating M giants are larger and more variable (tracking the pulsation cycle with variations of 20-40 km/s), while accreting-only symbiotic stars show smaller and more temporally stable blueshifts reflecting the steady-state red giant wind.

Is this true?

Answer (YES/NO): NO